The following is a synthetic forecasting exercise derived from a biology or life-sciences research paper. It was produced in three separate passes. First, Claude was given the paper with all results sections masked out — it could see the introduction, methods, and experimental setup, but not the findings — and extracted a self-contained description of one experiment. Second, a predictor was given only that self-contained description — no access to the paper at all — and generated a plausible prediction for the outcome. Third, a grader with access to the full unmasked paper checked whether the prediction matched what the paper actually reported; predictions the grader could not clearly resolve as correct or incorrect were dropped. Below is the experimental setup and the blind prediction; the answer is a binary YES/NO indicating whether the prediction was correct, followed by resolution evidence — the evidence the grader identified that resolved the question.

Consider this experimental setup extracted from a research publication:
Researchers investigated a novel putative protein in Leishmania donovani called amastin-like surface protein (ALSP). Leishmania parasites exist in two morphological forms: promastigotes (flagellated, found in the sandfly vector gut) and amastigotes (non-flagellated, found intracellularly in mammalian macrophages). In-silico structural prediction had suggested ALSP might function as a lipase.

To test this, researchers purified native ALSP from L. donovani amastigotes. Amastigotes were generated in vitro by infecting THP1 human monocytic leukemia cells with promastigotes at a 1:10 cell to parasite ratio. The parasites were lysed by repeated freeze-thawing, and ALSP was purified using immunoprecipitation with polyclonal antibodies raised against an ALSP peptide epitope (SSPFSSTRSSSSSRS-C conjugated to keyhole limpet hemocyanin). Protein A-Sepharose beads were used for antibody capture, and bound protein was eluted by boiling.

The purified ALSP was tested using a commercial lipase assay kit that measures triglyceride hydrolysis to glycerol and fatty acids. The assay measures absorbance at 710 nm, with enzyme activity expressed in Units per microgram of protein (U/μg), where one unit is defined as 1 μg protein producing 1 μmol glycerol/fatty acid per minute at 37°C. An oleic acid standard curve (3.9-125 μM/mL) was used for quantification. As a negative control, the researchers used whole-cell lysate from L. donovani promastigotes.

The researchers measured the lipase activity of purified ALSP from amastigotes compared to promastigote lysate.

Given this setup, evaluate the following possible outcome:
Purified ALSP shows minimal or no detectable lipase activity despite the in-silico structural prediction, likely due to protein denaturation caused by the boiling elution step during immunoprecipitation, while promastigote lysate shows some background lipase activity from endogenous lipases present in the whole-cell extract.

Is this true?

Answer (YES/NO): NO